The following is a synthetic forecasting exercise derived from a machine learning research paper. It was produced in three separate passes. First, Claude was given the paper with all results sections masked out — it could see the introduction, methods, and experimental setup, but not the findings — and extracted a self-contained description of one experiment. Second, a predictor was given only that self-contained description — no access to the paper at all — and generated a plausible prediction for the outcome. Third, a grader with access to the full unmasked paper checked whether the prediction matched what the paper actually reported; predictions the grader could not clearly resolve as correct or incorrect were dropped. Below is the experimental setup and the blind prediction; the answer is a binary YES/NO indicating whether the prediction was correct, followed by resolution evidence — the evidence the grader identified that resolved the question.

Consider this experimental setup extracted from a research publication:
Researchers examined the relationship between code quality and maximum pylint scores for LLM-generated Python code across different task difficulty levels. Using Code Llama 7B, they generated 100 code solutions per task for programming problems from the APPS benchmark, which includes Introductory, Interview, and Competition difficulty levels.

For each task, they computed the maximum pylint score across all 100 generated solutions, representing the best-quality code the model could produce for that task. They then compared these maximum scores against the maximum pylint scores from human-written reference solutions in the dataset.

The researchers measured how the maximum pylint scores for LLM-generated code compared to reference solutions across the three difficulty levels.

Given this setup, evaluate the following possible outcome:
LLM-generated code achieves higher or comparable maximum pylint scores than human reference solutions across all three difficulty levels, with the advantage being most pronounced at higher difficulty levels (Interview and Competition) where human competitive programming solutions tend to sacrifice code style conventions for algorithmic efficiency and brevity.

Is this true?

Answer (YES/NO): NO